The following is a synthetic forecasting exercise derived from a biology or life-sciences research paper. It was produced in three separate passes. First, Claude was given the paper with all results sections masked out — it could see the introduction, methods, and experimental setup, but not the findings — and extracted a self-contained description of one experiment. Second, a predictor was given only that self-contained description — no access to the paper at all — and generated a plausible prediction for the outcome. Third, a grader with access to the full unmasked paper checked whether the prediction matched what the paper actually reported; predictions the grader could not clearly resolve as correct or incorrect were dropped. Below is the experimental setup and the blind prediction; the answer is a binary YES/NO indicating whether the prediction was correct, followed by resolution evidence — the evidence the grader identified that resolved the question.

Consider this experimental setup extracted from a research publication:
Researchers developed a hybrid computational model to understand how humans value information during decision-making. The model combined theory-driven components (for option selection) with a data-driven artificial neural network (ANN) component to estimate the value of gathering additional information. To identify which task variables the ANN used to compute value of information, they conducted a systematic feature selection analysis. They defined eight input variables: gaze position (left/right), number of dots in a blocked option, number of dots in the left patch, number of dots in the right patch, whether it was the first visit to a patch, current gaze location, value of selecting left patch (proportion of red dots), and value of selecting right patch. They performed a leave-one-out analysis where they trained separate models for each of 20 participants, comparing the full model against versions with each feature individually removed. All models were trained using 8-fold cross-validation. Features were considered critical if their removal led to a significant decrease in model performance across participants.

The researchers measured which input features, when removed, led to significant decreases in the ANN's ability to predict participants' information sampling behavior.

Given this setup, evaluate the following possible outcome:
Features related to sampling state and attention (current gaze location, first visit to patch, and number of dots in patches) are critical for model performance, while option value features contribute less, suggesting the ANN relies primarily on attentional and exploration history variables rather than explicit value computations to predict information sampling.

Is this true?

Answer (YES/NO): YES